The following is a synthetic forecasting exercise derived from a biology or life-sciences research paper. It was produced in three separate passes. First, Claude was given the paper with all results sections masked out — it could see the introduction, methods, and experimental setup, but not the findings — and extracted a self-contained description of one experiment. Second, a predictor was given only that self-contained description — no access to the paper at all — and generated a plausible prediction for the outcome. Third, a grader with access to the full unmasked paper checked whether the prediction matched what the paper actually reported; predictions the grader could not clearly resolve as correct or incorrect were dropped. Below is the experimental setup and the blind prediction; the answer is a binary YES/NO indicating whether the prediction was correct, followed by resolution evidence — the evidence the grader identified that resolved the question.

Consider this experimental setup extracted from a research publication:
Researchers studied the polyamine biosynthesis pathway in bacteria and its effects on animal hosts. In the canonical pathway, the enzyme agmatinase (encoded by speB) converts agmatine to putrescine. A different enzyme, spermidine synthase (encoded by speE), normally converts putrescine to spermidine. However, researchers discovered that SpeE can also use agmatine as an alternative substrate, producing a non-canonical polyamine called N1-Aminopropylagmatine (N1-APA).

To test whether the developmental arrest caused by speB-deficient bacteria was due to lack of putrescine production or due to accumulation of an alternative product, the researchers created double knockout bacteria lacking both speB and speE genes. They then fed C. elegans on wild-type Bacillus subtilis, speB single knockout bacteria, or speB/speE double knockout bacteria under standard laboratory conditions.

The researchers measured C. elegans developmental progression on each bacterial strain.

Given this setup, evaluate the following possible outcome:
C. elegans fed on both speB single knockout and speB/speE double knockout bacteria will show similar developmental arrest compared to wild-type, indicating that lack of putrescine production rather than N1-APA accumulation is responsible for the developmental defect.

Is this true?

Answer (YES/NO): NO